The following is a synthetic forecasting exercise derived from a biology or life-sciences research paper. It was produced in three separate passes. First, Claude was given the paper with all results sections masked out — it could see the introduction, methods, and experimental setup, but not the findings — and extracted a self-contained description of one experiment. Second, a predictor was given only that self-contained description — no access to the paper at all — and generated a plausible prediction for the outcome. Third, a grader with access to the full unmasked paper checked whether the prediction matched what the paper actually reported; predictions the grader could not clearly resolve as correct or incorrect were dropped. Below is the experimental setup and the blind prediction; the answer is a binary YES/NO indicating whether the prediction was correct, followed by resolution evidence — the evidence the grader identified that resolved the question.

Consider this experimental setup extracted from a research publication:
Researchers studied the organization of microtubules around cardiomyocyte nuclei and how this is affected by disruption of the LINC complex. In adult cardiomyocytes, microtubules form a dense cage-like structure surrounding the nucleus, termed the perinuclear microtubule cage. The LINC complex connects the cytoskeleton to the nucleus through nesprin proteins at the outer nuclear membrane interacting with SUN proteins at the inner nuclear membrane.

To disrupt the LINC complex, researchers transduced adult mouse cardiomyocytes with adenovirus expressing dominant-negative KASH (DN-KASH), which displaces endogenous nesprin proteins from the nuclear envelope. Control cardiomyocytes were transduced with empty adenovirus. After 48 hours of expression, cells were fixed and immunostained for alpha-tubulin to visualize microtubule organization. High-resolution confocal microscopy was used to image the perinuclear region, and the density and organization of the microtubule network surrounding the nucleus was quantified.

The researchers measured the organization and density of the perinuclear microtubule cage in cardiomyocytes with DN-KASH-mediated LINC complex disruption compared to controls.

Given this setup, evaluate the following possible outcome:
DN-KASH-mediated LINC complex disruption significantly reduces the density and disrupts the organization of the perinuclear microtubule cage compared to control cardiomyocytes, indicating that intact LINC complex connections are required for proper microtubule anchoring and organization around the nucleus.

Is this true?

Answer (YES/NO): YES